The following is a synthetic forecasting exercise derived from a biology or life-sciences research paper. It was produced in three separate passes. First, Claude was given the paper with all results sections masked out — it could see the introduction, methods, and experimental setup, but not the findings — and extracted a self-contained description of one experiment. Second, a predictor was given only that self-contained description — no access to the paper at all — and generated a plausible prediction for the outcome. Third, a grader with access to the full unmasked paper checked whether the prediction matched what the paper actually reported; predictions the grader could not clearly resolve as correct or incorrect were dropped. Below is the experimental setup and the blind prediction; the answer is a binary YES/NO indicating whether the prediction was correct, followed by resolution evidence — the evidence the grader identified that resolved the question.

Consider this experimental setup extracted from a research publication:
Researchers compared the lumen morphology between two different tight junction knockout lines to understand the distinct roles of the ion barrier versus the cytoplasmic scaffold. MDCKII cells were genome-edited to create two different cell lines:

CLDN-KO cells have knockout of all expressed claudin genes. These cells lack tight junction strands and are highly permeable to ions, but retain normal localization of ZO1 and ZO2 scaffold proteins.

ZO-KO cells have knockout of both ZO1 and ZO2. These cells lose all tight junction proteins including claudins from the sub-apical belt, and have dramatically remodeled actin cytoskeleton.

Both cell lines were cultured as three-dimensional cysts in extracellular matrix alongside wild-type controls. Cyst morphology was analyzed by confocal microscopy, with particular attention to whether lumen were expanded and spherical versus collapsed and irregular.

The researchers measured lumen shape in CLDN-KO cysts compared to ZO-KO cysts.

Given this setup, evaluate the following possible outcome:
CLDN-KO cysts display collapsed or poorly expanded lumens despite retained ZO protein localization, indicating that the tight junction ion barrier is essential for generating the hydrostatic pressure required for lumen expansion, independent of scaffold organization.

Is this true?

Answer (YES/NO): NO